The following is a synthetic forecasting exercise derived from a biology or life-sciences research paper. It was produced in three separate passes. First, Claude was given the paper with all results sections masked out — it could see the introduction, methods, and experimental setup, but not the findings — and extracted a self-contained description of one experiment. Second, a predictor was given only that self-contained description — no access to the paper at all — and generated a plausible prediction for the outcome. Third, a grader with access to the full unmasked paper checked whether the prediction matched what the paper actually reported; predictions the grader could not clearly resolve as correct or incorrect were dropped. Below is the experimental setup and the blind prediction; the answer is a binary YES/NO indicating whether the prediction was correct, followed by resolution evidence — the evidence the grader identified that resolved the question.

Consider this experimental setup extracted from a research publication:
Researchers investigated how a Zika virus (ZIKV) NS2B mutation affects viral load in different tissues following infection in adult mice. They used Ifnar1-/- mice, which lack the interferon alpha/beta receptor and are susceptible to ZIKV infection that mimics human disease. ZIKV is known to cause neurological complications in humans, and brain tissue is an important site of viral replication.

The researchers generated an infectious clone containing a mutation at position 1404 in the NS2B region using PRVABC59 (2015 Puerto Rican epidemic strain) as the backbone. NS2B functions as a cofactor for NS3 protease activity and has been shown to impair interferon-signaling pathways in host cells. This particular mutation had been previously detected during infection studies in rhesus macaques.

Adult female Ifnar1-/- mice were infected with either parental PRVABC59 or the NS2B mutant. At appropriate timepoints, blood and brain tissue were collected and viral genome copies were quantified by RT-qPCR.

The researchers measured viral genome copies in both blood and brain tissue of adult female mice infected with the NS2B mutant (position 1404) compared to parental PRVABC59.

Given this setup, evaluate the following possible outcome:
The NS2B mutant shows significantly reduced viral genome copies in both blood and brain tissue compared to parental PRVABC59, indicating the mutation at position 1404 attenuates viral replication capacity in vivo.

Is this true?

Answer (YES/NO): NO